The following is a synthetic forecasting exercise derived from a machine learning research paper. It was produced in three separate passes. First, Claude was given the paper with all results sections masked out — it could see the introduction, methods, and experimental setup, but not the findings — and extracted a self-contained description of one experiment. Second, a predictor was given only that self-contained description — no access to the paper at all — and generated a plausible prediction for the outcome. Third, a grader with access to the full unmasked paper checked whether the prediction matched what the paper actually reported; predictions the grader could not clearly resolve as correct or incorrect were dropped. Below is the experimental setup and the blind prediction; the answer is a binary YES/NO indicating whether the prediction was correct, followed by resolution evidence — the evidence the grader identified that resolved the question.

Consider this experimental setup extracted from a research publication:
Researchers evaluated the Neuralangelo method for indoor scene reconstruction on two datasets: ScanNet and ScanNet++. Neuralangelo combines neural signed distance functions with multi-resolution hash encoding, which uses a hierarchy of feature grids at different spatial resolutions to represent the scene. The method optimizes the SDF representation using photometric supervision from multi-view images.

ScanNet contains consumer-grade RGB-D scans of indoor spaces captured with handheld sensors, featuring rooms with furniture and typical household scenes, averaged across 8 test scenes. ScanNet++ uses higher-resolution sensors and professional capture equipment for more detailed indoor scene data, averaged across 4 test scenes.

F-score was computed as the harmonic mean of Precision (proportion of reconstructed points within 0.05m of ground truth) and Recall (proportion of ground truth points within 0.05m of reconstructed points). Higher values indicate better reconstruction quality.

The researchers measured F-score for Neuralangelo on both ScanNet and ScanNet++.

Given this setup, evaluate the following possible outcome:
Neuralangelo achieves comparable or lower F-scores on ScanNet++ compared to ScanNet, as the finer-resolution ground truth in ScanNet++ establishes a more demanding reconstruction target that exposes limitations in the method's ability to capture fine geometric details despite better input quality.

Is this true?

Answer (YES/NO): YES